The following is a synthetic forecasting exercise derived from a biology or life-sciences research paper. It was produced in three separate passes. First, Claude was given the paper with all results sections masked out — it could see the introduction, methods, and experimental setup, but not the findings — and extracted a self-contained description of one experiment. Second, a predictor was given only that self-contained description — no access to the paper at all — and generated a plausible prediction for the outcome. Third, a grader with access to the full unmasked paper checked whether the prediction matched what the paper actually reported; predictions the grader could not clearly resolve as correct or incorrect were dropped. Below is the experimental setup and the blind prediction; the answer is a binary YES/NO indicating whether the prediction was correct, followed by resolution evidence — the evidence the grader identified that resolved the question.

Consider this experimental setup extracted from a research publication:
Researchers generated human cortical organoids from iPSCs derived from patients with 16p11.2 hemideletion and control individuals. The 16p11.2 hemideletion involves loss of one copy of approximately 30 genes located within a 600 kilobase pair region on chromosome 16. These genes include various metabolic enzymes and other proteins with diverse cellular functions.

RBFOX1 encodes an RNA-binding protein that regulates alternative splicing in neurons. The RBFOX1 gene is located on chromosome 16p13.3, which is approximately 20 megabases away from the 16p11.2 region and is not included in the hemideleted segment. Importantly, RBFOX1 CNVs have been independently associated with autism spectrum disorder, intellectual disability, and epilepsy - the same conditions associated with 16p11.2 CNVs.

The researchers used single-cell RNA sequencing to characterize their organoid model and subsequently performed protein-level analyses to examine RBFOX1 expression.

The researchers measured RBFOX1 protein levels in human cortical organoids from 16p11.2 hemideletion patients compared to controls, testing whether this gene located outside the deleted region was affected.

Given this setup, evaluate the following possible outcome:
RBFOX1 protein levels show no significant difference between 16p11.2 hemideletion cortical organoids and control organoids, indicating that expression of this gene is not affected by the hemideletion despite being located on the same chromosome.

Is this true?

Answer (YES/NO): NO